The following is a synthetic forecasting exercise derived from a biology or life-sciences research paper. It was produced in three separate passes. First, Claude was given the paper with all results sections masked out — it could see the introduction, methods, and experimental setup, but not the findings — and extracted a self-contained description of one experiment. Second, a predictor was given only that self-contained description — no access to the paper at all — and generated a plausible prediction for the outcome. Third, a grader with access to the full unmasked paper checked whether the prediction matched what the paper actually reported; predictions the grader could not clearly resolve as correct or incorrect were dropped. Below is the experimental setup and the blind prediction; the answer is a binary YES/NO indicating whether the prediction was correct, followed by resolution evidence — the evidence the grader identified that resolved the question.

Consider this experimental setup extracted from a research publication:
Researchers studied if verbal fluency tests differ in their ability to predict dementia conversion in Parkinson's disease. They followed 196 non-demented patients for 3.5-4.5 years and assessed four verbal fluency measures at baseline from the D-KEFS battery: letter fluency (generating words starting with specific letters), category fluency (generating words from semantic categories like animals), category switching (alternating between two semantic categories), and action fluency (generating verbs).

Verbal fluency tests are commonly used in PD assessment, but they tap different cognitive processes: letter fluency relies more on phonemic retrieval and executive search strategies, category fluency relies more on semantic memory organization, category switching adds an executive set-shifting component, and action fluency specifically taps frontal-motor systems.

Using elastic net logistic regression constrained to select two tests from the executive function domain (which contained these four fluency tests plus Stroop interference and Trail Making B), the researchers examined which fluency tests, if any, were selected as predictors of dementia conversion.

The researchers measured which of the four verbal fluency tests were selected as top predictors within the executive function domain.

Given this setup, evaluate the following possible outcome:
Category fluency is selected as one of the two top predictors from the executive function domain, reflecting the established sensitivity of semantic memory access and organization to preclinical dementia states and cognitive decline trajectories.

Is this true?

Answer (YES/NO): NO